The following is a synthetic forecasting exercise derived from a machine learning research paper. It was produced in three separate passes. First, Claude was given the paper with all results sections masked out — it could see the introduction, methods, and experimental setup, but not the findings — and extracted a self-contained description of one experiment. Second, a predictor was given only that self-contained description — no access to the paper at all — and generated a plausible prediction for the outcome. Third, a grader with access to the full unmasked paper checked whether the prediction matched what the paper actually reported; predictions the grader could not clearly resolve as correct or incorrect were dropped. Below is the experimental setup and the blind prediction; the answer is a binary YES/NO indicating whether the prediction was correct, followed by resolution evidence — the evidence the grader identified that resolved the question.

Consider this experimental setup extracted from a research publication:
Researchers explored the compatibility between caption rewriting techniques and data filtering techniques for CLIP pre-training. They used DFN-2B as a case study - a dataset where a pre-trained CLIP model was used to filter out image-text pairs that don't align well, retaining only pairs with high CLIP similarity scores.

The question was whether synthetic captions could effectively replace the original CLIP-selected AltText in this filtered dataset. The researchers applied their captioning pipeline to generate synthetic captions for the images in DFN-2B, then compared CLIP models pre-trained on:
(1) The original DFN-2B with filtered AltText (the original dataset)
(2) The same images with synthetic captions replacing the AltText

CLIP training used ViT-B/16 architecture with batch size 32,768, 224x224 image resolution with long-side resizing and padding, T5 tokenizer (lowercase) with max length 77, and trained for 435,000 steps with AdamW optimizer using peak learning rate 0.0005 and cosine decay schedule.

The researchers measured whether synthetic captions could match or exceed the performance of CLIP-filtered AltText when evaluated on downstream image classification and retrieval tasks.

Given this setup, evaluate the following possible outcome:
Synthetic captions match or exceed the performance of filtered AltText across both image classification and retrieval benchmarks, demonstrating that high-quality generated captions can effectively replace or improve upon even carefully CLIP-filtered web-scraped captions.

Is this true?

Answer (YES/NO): NO